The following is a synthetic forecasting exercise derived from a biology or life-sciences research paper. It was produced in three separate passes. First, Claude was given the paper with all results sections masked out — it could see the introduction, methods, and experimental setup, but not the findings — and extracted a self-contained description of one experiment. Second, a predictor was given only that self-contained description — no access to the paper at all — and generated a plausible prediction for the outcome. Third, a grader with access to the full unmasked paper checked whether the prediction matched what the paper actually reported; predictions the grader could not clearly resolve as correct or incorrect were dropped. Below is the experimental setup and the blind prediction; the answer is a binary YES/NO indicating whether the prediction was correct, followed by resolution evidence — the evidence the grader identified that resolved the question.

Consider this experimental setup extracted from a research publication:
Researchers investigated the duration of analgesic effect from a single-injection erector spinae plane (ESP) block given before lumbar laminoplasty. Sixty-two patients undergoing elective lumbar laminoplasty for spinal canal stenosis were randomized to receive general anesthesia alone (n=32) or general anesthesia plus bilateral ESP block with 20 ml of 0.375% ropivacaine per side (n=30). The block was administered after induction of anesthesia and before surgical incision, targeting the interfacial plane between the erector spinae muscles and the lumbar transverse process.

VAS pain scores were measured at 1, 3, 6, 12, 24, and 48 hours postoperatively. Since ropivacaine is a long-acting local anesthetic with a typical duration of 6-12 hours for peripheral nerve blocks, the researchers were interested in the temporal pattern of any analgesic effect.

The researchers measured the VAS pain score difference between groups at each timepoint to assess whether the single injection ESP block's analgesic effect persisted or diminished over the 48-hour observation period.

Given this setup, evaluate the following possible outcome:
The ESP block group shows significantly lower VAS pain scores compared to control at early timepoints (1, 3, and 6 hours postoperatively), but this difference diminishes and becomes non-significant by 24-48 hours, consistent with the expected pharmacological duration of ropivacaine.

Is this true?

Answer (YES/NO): YES